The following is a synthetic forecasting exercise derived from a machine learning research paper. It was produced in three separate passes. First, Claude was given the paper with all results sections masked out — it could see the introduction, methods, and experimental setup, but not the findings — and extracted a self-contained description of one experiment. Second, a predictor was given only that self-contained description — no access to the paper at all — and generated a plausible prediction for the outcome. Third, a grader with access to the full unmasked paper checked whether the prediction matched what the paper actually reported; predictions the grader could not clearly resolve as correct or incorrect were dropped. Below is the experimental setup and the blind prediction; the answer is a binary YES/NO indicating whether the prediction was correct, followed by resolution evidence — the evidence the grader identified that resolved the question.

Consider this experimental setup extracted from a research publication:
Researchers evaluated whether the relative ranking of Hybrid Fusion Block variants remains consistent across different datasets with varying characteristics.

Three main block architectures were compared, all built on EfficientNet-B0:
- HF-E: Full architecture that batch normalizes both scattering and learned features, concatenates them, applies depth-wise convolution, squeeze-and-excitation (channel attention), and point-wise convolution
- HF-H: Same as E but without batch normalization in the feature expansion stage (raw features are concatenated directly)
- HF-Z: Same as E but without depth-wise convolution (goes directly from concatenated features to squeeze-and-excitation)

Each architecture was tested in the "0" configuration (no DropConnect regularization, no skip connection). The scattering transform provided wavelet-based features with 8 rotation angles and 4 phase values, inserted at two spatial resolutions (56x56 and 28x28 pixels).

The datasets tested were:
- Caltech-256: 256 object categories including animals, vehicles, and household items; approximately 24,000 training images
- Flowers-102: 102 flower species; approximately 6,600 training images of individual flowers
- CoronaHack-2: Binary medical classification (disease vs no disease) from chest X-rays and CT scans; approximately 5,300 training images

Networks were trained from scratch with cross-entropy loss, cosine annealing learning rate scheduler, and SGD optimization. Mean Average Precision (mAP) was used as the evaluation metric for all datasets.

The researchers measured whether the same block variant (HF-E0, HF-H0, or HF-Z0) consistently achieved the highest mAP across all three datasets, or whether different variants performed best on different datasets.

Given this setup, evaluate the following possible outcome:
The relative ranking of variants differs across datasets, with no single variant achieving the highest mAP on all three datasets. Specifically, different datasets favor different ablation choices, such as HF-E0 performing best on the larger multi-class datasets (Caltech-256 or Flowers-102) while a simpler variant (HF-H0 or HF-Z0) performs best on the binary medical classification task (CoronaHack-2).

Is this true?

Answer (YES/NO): YES